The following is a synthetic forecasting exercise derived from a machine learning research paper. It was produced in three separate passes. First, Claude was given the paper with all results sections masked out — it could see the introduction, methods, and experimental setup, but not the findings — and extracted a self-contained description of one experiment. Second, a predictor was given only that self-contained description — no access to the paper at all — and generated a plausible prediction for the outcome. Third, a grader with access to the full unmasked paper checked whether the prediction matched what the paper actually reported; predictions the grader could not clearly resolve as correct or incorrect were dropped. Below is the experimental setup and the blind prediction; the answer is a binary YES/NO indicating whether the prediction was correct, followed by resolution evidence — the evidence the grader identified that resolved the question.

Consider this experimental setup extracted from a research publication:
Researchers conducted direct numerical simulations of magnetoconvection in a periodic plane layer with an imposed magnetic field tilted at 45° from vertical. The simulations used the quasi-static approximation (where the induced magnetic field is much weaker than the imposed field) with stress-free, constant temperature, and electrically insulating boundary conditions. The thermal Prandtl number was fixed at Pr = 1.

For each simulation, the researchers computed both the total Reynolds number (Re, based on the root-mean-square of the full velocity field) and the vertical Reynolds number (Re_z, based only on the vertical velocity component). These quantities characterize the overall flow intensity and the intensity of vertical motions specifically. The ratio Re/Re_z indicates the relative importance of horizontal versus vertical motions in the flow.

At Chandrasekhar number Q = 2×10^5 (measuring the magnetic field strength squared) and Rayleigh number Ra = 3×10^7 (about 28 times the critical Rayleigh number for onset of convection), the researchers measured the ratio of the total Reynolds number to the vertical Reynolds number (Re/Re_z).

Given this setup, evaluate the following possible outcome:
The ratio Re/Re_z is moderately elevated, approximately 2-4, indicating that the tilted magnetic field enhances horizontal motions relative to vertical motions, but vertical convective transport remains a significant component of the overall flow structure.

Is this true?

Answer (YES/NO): YES